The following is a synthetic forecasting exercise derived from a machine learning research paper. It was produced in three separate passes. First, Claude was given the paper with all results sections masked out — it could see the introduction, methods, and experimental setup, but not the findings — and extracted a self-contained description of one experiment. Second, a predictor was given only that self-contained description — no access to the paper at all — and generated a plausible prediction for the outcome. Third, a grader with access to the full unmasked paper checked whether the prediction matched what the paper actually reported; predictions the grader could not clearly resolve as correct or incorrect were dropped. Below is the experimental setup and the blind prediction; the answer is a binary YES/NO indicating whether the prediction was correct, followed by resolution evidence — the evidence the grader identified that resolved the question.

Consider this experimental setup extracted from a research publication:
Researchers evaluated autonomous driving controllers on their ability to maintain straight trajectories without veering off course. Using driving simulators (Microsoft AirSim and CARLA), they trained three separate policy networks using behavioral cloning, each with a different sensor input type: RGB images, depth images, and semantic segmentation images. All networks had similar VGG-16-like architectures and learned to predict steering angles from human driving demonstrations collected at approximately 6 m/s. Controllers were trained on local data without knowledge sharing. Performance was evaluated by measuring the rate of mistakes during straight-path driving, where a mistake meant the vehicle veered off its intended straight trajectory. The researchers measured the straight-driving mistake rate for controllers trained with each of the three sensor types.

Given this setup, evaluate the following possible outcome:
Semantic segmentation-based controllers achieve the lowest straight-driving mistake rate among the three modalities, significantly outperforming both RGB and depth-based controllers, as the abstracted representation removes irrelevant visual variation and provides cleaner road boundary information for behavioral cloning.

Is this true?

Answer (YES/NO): NO